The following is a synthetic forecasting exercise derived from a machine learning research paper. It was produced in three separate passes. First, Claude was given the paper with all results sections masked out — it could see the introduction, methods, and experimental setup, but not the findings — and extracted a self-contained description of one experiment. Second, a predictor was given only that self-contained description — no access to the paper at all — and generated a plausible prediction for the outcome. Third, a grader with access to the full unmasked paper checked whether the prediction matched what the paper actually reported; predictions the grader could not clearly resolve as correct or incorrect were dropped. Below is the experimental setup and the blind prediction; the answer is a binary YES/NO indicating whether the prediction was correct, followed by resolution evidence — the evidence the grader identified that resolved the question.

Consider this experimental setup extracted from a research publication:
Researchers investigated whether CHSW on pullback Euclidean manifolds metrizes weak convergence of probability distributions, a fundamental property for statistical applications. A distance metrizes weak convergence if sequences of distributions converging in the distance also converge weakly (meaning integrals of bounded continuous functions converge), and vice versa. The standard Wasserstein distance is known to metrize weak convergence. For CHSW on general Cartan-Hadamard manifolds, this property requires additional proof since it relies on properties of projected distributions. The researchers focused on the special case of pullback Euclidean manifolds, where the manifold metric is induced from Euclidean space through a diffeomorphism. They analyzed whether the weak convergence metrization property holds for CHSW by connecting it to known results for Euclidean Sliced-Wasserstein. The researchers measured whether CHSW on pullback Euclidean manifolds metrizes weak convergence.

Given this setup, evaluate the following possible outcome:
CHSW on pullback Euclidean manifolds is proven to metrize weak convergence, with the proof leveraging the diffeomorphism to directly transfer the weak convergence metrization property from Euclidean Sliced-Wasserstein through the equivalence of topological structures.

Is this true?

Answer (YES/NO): YES